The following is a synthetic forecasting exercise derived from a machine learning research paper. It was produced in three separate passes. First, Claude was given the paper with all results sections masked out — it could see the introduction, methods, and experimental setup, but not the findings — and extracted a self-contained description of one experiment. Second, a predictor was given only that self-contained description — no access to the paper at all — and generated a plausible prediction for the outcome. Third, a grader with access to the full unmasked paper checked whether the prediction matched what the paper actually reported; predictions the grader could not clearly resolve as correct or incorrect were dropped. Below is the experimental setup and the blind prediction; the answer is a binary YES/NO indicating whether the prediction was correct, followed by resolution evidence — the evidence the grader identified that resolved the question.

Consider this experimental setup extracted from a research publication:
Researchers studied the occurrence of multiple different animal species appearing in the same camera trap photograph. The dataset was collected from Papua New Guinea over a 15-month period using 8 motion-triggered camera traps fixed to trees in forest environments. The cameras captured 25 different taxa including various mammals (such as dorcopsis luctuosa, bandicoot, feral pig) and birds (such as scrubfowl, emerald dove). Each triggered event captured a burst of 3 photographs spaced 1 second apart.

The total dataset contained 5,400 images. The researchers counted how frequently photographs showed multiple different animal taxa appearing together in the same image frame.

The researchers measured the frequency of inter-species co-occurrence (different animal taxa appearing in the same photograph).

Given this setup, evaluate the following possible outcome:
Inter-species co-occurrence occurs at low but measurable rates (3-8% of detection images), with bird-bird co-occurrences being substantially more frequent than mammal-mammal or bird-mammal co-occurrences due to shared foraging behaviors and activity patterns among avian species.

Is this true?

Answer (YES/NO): NO